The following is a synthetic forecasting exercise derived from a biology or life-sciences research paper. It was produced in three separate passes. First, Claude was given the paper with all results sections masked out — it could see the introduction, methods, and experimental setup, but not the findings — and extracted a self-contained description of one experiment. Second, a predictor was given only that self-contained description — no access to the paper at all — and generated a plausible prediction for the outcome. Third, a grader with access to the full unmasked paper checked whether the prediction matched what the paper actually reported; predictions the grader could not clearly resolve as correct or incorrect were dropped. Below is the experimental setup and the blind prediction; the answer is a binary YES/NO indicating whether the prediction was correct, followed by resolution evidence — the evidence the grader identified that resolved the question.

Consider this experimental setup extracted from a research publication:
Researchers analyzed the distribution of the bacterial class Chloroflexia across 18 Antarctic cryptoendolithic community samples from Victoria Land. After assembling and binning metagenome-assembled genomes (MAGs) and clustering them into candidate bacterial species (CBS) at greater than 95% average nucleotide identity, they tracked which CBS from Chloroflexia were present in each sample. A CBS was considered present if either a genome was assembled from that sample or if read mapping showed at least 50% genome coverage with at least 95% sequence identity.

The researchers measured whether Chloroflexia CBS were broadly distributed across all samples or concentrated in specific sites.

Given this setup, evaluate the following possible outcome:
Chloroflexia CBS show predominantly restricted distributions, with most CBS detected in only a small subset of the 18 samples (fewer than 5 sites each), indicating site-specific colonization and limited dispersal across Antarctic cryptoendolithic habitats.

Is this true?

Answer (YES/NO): YES